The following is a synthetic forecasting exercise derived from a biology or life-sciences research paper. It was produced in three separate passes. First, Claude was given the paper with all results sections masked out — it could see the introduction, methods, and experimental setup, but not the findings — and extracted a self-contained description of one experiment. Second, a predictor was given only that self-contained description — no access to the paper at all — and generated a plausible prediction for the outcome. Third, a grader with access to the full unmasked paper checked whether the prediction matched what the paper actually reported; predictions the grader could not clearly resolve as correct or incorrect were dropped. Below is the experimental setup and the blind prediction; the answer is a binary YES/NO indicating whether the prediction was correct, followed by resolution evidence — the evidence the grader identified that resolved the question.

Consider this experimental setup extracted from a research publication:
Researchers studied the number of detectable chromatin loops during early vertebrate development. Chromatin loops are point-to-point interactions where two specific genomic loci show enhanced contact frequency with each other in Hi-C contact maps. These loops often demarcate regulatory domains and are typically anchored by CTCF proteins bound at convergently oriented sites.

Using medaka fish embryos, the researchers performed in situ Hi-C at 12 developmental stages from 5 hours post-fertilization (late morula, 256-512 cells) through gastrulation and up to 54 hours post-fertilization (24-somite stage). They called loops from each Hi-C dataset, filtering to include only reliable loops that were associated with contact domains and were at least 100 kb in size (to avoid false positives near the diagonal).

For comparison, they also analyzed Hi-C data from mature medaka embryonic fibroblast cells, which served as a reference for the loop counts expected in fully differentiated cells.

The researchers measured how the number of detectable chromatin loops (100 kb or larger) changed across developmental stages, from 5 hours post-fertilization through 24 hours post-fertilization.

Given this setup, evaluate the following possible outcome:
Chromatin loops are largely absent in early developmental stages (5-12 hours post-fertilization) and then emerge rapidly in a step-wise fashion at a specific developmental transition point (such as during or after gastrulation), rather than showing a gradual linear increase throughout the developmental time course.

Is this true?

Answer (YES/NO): YES